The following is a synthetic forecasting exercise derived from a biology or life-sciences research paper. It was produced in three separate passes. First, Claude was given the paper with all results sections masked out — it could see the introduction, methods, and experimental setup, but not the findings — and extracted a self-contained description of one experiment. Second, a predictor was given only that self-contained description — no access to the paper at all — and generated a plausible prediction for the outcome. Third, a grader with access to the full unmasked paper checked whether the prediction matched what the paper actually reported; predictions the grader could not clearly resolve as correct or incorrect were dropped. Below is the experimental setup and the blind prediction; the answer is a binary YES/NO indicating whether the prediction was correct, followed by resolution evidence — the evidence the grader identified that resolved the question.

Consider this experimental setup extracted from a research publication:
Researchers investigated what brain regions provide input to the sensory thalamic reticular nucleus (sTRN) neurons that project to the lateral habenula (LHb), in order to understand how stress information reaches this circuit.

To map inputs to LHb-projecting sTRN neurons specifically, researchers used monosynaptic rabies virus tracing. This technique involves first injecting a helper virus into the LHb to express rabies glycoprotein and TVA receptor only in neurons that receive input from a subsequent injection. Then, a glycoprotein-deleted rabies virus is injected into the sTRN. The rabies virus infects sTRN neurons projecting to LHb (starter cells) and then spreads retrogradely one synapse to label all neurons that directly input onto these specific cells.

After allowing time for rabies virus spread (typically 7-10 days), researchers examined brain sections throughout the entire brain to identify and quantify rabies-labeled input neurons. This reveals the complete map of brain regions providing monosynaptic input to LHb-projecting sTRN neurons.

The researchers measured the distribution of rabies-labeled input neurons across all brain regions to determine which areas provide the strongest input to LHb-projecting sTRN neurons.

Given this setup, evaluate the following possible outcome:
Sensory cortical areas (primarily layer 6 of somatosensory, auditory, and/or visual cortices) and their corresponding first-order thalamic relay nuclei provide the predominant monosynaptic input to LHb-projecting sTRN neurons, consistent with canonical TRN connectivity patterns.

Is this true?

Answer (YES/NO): NO